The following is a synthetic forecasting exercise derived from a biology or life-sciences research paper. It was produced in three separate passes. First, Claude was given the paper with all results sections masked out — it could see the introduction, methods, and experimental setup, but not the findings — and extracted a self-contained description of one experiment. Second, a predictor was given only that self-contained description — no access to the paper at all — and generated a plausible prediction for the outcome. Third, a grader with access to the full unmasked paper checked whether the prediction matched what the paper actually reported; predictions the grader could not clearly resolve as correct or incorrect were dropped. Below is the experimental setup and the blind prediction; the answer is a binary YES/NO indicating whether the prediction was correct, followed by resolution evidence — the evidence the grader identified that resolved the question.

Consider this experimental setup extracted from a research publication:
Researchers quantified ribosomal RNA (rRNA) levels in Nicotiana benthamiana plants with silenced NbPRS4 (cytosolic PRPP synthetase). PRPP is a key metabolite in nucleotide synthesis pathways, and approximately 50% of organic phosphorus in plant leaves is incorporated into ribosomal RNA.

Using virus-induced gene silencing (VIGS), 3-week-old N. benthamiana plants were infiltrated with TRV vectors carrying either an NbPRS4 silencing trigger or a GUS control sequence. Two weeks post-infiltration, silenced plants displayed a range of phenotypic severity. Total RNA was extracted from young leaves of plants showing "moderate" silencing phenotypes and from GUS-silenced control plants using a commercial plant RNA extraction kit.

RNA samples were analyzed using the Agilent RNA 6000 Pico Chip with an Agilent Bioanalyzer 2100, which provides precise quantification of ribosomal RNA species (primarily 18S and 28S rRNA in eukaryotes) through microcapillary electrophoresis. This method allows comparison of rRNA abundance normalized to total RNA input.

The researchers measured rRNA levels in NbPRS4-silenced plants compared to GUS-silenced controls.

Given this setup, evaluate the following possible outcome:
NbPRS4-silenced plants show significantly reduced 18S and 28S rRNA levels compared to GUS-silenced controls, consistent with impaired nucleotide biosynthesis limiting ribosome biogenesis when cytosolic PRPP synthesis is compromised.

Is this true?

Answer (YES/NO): YES